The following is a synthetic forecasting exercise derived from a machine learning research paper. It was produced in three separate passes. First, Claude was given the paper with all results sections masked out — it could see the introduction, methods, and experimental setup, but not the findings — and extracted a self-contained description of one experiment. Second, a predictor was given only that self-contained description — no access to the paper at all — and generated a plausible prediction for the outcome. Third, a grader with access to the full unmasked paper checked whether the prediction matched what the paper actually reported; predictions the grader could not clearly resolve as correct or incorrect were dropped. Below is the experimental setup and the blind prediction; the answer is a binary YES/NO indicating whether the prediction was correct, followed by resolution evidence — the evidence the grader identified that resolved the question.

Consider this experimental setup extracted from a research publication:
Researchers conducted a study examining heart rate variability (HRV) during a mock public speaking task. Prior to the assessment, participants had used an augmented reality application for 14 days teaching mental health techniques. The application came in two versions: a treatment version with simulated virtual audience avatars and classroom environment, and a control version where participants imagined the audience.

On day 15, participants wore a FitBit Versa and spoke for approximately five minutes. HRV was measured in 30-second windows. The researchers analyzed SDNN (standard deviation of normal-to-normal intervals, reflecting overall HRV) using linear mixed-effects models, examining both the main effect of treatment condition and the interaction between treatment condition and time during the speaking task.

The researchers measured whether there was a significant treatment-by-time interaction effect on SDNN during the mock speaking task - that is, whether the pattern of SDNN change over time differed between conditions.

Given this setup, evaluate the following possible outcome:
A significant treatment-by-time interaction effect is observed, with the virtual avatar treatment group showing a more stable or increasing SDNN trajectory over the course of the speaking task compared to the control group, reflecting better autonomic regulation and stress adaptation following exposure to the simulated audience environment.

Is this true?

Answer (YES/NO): NO